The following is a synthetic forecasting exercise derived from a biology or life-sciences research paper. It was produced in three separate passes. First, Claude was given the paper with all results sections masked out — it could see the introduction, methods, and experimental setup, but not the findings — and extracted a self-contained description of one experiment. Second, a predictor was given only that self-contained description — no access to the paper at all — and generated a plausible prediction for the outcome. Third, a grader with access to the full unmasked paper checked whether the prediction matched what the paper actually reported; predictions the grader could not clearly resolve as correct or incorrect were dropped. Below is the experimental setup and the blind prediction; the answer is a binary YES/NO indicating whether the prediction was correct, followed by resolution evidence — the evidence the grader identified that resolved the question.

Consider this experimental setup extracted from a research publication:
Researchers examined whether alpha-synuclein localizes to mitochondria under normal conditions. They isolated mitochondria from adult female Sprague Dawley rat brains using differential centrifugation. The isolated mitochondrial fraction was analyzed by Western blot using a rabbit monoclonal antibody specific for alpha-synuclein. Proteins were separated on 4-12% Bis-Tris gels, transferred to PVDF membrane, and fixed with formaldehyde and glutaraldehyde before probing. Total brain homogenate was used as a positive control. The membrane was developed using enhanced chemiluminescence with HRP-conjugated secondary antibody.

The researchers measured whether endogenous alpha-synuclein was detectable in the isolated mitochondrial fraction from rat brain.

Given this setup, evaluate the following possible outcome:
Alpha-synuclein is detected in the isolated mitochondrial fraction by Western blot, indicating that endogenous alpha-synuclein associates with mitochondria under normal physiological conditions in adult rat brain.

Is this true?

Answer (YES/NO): YES